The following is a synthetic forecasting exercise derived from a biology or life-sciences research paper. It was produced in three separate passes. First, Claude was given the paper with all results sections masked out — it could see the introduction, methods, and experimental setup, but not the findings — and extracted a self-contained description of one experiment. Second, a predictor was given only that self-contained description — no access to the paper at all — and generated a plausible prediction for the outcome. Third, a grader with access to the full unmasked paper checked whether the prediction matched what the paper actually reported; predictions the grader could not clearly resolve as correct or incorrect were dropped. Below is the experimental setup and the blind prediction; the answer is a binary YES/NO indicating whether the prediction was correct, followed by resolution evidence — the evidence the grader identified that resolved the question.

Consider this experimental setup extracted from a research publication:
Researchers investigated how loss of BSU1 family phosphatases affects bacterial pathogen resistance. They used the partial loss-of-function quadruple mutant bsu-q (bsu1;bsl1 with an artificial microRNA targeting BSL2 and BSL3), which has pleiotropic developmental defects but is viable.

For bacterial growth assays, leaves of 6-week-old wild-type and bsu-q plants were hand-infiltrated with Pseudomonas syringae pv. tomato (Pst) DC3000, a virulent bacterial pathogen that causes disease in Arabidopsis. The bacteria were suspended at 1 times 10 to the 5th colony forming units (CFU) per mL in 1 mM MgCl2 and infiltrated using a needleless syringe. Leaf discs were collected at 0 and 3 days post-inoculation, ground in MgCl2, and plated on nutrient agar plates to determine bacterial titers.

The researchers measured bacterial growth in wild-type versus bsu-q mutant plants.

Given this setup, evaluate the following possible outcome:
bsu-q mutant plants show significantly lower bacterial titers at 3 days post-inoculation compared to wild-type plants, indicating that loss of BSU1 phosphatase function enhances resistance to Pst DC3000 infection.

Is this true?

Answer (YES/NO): YES